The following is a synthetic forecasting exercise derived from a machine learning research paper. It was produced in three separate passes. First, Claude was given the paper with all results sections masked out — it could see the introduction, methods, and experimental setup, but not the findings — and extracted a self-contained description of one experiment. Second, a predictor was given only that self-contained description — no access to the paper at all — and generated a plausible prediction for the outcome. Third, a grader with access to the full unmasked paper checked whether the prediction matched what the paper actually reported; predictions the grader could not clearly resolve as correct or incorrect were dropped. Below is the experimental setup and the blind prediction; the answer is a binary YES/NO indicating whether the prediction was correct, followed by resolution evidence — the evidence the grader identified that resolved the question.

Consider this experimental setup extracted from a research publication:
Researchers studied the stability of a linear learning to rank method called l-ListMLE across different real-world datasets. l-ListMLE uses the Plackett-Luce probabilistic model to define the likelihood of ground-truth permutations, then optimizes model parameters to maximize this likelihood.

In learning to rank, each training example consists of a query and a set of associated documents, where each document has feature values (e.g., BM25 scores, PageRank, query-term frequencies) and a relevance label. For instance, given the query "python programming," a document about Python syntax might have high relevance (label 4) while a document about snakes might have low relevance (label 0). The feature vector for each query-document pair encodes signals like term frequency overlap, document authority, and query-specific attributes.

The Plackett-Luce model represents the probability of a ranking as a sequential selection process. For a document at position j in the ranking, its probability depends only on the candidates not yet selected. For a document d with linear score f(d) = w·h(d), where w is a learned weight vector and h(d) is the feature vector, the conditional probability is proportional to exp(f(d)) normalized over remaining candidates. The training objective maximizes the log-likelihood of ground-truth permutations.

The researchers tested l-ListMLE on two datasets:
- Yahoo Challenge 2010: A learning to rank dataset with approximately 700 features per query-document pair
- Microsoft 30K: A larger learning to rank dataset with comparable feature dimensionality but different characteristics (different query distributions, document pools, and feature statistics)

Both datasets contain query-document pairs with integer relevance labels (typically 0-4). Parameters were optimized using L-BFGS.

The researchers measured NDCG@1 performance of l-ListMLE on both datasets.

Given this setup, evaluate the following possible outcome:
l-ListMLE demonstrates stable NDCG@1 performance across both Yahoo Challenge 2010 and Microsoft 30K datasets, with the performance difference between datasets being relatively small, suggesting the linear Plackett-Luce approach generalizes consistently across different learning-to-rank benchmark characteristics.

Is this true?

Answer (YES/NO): NO